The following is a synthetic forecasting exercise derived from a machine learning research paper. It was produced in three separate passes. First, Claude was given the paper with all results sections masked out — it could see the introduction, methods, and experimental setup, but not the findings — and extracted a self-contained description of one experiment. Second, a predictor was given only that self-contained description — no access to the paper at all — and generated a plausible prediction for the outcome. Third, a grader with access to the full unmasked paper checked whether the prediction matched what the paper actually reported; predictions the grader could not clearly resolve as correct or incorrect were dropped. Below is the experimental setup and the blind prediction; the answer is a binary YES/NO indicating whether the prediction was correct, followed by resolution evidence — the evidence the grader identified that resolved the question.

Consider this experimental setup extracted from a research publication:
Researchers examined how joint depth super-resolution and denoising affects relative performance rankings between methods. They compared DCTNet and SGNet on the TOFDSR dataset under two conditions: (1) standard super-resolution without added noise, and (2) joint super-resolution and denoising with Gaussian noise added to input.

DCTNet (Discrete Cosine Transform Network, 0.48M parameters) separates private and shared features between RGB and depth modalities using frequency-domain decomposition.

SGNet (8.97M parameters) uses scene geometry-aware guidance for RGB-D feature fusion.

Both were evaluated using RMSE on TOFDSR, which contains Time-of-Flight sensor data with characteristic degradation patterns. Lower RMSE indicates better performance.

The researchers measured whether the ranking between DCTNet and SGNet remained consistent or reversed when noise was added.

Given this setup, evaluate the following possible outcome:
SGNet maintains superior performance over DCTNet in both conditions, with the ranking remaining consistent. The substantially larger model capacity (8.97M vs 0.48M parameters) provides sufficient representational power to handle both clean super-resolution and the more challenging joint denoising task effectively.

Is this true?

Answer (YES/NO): YES